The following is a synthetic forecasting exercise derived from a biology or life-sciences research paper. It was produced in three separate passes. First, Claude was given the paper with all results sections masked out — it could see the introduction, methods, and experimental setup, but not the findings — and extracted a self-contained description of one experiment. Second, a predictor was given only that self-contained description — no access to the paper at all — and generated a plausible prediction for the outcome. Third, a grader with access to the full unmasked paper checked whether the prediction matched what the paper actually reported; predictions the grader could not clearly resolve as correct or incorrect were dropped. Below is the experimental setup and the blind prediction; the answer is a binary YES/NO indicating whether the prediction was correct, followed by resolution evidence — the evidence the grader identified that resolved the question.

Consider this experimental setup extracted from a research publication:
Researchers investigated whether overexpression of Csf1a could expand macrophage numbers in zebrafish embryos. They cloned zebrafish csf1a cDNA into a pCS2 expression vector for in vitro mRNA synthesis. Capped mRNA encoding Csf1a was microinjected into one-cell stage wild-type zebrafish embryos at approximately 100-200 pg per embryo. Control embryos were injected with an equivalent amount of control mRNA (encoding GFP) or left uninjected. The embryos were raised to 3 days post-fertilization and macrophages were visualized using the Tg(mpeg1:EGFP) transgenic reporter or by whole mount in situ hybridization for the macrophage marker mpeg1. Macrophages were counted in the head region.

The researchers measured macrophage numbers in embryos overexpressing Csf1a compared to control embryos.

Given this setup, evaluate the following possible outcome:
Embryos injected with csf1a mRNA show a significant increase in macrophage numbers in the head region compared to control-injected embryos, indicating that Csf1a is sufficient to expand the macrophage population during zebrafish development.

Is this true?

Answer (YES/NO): YES